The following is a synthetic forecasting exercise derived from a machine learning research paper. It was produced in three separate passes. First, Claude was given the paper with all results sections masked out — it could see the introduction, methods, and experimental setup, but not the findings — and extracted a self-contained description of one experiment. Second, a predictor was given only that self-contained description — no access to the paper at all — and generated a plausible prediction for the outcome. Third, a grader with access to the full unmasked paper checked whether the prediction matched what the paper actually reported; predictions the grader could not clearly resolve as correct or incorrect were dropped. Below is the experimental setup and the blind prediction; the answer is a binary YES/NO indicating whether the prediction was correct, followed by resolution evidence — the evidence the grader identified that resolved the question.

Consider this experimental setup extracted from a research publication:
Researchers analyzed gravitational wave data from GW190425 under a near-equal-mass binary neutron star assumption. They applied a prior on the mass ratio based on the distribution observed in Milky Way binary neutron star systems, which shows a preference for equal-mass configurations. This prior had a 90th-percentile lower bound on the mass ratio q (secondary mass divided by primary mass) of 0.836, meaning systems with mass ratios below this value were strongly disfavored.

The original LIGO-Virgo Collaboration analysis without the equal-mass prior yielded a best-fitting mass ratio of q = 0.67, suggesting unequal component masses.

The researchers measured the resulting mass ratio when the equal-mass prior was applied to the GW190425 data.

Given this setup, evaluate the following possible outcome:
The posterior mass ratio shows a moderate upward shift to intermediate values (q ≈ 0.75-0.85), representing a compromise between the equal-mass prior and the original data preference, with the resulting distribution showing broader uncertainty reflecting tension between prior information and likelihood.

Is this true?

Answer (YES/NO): NO